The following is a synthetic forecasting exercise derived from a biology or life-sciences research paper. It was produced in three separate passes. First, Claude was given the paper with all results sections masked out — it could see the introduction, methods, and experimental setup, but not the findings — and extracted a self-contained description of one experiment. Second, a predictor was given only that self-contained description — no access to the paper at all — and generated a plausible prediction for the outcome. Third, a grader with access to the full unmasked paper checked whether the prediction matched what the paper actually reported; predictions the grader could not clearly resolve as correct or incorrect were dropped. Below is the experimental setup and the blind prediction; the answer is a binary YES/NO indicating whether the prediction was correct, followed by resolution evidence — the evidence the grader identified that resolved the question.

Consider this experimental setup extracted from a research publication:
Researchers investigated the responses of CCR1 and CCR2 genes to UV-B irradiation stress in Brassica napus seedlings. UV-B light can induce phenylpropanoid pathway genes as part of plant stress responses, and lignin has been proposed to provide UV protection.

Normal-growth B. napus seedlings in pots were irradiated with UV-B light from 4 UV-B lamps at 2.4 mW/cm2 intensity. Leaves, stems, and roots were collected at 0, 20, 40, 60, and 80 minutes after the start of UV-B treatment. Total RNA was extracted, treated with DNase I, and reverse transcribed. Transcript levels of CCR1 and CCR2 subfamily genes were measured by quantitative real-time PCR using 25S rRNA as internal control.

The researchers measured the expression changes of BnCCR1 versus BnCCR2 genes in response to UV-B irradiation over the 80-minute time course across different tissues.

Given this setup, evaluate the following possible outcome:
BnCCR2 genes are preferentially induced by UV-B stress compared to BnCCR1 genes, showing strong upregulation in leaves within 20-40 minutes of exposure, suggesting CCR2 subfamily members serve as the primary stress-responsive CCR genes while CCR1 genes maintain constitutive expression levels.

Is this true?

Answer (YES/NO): NO